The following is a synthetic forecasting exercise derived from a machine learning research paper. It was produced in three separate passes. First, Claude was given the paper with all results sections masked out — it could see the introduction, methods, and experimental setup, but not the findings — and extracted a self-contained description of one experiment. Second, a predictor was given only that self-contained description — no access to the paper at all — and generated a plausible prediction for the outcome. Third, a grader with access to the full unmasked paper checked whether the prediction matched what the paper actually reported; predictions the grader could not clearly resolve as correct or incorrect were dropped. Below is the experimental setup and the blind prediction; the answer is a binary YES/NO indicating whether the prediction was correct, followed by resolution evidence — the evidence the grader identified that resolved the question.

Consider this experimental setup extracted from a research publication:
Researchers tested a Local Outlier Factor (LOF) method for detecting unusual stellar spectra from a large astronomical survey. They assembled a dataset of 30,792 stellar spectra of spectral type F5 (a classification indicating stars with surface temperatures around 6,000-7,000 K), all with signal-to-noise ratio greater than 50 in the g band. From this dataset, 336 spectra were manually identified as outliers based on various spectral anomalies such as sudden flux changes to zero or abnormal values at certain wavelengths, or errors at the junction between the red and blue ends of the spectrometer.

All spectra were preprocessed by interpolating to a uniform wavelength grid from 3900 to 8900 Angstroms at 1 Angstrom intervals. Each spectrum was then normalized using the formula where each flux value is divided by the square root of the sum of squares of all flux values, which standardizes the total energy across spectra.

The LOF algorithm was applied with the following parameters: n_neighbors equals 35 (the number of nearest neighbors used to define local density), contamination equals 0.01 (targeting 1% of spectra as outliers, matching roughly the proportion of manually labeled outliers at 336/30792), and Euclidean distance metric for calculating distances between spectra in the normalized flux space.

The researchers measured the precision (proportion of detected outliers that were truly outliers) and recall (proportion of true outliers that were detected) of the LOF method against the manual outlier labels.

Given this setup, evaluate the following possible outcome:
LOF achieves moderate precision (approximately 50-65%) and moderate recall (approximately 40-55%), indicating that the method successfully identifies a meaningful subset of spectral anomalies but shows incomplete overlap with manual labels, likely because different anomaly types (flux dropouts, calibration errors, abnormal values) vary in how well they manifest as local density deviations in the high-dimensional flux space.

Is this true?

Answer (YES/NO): NO